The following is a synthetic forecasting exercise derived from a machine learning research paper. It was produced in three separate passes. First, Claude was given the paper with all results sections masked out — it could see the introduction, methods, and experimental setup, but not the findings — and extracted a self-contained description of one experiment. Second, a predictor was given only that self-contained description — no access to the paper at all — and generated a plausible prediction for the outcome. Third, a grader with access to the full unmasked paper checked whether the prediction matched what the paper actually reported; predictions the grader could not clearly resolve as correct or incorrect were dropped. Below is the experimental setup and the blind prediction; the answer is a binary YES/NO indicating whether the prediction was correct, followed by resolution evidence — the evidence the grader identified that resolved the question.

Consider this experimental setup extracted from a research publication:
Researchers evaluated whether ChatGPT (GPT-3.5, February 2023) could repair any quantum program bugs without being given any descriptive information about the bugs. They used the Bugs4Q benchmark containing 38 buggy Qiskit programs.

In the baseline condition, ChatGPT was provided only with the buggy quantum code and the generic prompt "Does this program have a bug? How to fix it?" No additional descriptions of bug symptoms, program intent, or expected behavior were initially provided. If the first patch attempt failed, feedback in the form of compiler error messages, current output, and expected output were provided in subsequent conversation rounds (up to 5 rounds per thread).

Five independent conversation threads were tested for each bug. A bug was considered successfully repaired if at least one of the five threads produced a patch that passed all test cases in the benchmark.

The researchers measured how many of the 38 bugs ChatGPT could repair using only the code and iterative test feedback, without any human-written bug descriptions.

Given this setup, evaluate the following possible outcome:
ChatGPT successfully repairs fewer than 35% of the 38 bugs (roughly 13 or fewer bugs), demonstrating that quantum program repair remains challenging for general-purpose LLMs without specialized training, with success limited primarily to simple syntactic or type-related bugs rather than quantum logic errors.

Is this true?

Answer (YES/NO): YES